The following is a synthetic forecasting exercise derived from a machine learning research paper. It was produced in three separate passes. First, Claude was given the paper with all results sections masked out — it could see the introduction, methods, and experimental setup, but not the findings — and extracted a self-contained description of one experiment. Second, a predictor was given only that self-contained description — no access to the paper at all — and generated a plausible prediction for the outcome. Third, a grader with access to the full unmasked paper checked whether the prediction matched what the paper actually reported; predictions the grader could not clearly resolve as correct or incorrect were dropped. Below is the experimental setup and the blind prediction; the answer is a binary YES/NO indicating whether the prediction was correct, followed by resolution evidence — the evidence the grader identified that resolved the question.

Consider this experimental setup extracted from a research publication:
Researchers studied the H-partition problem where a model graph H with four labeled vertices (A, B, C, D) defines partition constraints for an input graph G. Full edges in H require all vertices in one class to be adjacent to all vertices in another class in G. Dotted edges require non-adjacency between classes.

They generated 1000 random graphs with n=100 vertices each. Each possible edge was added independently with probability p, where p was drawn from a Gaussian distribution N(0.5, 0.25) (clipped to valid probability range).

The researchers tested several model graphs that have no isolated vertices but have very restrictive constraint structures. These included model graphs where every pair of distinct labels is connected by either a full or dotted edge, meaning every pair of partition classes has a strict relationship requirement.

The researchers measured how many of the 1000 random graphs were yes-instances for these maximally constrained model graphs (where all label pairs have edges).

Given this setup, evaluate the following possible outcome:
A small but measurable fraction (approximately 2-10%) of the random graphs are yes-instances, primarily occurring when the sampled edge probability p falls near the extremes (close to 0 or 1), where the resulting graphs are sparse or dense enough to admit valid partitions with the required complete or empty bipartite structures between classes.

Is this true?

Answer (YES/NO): NO